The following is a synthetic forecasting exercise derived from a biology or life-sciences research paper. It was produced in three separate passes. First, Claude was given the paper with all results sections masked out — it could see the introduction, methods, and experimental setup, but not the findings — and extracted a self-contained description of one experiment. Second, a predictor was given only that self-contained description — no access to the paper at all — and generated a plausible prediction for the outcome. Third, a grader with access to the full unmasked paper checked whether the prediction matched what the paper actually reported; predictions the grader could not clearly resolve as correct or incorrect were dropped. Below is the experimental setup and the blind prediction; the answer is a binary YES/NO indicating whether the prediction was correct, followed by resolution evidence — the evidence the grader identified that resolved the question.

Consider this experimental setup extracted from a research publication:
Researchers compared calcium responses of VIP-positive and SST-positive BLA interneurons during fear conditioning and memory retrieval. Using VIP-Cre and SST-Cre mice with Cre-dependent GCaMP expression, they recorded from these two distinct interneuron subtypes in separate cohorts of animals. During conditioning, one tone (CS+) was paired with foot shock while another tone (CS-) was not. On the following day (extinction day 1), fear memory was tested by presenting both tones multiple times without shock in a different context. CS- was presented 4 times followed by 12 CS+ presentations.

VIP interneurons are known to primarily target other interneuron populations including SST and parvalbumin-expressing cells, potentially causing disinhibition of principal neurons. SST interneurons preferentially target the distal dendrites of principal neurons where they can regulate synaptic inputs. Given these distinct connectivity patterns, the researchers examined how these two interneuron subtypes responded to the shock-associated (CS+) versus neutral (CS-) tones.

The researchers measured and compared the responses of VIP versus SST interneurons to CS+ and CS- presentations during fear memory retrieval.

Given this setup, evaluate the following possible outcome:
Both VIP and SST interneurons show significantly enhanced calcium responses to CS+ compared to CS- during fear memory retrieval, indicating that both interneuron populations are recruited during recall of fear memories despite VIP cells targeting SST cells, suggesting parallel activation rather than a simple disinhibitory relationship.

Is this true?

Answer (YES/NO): NO